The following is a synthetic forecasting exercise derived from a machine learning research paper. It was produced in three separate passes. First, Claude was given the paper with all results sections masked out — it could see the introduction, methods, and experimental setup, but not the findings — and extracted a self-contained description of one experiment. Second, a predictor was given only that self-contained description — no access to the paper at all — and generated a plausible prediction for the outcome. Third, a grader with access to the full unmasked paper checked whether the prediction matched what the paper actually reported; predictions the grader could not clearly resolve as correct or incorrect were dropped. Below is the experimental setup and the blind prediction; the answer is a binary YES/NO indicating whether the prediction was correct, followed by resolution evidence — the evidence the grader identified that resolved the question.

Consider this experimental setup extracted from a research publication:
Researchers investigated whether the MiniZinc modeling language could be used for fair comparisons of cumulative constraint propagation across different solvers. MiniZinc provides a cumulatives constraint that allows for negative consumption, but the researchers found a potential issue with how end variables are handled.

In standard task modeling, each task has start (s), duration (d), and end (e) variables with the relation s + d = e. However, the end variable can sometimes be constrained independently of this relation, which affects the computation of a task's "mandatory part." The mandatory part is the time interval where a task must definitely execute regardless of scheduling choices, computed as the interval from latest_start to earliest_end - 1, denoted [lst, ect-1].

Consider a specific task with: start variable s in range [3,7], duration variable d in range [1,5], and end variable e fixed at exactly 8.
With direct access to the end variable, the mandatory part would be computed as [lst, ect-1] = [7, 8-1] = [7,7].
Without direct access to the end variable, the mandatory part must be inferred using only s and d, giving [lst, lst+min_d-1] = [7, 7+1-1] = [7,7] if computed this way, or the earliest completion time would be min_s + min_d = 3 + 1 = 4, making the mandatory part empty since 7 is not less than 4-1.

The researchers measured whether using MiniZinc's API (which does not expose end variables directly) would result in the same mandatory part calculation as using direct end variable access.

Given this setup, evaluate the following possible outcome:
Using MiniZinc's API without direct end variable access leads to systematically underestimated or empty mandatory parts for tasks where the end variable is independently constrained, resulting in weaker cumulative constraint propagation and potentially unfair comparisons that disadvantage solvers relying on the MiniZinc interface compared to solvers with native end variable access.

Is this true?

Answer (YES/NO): YES